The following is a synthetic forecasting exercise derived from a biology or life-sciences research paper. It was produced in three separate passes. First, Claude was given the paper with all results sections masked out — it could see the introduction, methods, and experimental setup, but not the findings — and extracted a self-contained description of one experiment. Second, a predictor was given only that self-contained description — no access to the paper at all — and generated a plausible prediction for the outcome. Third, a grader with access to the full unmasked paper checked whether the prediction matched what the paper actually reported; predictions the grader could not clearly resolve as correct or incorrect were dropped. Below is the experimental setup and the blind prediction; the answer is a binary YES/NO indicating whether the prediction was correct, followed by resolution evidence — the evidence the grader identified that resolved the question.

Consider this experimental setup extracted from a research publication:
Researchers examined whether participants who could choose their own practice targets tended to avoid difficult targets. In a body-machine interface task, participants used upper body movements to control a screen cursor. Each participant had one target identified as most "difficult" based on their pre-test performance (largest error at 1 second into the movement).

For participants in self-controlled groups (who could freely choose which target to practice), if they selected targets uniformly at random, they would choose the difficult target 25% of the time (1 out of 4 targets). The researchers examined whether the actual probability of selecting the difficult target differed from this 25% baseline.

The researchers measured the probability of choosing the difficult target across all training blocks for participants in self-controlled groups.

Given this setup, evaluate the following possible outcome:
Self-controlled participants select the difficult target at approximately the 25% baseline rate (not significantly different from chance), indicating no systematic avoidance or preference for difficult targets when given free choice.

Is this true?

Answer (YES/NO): NO